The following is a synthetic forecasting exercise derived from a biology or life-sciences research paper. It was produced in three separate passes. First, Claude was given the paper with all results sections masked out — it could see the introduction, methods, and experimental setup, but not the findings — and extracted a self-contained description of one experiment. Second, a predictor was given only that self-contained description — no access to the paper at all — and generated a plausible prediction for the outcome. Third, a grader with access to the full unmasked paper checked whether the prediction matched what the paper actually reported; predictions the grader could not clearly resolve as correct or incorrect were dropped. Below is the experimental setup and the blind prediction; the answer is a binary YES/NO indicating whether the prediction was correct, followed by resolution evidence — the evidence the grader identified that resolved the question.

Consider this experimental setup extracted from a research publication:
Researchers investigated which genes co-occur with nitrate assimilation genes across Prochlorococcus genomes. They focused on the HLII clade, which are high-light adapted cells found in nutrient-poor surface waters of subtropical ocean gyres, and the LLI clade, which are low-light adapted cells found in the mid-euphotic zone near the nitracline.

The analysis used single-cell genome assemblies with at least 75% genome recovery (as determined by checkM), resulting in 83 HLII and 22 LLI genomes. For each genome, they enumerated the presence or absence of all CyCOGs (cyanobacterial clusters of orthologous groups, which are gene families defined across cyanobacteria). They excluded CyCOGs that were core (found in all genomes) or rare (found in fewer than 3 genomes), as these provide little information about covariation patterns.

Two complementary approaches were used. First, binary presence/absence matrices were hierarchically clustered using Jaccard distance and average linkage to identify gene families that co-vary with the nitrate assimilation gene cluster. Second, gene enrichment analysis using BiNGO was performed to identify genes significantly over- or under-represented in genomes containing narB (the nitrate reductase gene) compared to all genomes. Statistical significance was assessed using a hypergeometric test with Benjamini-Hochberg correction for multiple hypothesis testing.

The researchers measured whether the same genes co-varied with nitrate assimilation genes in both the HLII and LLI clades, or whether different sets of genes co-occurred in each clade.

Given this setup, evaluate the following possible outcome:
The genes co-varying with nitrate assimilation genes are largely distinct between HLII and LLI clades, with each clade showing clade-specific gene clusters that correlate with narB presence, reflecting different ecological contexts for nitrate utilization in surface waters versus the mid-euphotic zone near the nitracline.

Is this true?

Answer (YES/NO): NO